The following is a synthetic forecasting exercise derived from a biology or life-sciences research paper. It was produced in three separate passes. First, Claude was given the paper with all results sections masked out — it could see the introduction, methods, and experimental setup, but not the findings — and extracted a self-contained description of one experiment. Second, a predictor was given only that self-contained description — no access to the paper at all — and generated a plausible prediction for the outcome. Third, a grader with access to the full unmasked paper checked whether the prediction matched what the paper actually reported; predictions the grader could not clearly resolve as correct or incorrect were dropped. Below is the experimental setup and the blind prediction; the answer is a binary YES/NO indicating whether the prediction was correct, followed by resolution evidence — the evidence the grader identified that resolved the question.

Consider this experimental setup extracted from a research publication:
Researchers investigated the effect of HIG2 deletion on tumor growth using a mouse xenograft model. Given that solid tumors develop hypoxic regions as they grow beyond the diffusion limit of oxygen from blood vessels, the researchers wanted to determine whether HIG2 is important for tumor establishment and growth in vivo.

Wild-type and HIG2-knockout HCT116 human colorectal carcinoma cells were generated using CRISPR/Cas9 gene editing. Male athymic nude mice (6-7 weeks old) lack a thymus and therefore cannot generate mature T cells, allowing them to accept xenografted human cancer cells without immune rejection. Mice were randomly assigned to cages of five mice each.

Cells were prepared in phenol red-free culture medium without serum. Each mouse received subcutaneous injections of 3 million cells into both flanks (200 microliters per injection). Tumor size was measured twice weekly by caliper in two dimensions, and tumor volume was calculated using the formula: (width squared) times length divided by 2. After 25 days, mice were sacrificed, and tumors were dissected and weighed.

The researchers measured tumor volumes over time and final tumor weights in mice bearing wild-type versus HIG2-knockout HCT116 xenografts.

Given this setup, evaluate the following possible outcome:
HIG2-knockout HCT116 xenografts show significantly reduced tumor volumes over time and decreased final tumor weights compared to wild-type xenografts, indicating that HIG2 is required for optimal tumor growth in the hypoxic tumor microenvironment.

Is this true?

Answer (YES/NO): YES